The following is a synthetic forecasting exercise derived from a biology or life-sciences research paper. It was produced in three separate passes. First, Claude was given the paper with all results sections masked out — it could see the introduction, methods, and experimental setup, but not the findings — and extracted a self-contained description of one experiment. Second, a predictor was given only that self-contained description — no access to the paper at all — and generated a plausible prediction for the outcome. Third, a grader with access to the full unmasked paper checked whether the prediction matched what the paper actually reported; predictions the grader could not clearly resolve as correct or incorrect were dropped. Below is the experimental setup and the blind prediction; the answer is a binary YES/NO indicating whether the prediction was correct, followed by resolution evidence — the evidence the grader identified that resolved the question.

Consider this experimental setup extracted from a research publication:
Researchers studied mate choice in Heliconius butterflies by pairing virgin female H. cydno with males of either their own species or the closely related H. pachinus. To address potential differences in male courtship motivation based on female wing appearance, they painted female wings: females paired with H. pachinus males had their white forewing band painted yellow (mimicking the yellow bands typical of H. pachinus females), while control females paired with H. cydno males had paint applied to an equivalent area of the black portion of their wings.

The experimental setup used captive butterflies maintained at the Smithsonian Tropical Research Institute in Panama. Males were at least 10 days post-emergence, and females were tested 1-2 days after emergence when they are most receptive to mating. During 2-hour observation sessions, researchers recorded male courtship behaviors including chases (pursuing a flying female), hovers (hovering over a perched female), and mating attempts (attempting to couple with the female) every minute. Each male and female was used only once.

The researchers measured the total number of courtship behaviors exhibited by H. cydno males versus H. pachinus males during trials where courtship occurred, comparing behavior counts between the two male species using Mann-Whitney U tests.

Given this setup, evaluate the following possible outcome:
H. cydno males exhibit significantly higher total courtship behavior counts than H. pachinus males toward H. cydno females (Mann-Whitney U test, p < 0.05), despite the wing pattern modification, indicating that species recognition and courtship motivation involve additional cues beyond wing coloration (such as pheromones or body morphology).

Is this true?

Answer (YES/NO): NO